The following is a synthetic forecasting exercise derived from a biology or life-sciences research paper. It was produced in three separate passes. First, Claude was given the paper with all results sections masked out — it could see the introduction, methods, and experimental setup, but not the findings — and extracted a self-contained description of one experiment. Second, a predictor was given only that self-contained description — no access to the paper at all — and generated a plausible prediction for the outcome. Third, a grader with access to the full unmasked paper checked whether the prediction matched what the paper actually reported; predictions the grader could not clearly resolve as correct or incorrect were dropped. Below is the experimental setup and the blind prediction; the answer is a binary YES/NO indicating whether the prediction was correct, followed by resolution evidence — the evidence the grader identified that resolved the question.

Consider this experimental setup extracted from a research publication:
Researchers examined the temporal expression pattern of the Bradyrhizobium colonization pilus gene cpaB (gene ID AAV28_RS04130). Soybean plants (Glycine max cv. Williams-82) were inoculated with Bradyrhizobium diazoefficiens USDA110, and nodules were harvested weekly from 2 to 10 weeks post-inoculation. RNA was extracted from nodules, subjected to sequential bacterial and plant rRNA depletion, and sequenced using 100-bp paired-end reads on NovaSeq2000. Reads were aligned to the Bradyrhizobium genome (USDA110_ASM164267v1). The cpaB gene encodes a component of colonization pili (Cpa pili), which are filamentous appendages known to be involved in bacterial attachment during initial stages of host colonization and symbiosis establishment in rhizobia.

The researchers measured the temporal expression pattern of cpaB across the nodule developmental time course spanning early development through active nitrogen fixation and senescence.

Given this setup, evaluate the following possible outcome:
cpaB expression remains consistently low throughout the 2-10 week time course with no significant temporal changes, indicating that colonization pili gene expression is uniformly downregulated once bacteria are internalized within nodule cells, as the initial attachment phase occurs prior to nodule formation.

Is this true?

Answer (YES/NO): NO